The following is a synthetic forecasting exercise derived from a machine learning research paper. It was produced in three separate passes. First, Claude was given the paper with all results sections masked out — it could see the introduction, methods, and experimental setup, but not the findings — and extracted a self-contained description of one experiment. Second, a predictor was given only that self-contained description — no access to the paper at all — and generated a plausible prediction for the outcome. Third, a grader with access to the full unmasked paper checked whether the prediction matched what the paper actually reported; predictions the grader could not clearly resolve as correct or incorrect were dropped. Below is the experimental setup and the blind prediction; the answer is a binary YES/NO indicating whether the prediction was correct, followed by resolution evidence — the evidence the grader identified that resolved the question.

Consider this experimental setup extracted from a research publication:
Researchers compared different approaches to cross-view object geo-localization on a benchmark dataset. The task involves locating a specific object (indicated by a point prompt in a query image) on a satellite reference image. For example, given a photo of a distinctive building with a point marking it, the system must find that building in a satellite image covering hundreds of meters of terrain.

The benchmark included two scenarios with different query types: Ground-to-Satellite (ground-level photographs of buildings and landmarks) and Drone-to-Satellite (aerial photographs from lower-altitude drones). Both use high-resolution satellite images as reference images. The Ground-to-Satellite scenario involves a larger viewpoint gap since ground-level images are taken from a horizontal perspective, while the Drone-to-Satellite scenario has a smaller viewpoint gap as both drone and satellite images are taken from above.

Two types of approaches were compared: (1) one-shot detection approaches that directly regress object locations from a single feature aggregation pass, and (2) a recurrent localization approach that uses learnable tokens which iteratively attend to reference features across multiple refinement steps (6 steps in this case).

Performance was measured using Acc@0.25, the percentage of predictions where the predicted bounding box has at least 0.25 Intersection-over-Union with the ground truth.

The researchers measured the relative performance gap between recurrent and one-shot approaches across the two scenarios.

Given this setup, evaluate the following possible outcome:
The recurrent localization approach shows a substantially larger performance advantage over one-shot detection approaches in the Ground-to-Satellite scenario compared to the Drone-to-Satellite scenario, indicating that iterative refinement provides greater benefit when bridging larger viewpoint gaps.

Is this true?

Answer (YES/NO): NO